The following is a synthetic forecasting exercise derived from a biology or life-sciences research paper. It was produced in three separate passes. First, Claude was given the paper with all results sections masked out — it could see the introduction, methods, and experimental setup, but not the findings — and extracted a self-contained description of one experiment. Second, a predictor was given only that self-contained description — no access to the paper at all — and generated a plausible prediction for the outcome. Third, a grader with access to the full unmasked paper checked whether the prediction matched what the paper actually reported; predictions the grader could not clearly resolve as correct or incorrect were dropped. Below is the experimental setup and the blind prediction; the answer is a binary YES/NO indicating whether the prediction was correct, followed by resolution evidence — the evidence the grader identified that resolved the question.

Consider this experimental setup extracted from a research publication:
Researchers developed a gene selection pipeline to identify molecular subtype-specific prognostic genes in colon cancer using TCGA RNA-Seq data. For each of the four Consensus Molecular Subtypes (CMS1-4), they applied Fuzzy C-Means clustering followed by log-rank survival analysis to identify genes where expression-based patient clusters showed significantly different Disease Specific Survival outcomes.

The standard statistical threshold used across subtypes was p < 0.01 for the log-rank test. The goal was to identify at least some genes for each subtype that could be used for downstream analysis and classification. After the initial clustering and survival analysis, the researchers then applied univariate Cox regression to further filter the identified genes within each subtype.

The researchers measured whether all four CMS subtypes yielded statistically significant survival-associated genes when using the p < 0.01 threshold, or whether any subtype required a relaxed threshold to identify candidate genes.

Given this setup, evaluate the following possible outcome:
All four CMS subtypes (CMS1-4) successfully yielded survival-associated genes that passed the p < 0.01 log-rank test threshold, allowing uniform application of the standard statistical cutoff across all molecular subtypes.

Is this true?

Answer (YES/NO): NO